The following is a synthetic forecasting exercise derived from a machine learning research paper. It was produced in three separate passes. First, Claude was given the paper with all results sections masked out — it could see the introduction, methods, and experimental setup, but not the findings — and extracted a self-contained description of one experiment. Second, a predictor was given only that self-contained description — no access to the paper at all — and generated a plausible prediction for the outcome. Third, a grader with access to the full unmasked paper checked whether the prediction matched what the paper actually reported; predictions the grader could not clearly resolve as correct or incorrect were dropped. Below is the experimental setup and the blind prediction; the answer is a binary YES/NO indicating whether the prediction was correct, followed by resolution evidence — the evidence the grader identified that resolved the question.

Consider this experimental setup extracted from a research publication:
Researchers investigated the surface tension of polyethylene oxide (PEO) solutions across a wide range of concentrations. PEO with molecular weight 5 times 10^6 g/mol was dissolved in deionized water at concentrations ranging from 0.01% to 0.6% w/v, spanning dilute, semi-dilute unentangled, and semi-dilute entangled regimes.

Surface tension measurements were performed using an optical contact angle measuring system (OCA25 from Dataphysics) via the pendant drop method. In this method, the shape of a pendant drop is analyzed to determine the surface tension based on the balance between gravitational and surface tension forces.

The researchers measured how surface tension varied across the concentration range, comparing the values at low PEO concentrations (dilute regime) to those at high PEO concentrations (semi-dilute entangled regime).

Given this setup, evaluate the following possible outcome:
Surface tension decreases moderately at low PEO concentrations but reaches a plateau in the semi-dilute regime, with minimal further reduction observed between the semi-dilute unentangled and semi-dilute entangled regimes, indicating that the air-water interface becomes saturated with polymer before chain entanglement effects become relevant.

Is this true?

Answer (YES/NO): NO